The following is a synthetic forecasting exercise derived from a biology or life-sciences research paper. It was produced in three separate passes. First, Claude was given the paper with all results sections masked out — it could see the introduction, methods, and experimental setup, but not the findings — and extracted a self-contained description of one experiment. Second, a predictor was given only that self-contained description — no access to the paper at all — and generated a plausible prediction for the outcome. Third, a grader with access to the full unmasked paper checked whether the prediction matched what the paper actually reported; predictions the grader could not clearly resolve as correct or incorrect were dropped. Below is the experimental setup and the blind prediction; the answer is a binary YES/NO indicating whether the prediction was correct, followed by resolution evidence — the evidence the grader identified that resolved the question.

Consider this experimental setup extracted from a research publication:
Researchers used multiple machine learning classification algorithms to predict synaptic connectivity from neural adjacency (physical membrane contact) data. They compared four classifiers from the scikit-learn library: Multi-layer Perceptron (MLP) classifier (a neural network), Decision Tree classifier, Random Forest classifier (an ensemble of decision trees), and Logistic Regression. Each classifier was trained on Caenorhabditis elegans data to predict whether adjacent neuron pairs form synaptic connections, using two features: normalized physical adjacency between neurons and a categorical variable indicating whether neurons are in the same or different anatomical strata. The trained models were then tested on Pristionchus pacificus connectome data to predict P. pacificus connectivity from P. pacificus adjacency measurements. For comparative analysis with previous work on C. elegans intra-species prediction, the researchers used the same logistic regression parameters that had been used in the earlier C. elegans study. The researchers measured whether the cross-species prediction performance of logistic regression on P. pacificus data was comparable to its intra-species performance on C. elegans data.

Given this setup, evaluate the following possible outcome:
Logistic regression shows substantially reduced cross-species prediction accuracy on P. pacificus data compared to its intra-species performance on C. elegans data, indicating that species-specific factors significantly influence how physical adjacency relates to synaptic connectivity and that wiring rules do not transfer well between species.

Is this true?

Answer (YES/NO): NO